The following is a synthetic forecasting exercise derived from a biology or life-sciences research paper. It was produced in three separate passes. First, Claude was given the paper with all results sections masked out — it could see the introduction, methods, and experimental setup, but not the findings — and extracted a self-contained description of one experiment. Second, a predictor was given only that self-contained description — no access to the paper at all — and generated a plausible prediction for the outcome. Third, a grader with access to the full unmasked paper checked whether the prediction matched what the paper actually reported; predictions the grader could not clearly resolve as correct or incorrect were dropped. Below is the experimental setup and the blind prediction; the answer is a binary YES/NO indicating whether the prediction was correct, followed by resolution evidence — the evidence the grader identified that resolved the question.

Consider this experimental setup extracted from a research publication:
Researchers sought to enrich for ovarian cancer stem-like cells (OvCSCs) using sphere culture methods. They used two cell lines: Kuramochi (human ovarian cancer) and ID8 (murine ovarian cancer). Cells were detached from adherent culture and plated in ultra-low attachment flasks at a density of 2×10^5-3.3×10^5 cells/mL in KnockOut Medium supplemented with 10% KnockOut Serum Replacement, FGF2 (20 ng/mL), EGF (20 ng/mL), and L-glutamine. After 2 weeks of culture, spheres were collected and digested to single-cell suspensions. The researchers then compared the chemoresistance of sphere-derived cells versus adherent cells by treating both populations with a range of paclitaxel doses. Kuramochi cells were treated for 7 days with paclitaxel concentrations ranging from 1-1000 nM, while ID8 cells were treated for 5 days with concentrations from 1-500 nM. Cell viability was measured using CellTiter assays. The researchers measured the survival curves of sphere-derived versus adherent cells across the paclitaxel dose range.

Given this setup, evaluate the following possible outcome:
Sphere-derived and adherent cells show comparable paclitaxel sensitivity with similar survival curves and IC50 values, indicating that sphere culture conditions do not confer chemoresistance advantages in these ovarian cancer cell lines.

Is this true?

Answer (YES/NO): NO